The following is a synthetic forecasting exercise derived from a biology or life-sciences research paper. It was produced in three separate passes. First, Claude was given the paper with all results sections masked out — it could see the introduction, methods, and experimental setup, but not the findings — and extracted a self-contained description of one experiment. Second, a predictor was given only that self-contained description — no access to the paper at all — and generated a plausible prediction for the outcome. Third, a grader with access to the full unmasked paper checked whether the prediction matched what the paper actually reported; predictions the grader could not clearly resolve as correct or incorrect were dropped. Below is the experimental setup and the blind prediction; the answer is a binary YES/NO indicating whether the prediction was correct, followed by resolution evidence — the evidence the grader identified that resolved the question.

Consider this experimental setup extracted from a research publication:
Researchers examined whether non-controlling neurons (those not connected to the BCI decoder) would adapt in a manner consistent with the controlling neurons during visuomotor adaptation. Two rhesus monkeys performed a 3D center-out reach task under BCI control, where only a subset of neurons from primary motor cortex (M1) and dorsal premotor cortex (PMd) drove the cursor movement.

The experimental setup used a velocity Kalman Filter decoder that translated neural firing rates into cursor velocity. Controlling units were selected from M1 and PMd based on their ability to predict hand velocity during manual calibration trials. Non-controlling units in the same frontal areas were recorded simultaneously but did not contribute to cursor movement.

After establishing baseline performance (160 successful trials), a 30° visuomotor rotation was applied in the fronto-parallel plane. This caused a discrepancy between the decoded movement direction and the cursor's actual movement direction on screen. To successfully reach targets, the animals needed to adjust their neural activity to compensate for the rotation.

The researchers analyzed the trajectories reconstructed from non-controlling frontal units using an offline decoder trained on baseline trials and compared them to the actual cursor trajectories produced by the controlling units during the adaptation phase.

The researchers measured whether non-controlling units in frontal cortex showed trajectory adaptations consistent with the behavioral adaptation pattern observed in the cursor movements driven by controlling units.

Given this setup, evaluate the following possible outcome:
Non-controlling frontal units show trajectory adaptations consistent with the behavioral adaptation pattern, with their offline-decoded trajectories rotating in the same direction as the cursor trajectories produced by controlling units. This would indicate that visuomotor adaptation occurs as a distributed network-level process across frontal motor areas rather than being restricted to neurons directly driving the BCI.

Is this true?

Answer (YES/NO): YES